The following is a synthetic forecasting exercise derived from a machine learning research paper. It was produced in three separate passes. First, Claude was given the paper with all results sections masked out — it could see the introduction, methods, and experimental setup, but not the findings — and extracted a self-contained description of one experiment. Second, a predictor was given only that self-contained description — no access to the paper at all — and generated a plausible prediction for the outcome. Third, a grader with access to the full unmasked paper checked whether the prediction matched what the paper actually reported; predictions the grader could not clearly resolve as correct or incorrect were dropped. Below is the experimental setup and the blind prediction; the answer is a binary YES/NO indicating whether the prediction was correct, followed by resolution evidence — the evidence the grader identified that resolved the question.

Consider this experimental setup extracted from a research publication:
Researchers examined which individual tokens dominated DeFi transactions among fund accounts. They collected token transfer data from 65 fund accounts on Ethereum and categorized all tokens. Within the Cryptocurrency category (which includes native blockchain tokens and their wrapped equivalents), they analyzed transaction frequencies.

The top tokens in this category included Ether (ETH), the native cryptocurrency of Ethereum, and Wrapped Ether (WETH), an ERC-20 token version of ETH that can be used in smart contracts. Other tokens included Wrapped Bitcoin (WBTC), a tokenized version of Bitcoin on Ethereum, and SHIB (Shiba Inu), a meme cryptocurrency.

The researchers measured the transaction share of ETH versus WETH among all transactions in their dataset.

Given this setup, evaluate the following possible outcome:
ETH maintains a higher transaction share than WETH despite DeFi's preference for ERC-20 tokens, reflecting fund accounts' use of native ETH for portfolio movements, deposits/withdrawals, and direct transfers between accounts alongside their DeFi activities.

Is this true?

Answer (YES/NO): YES